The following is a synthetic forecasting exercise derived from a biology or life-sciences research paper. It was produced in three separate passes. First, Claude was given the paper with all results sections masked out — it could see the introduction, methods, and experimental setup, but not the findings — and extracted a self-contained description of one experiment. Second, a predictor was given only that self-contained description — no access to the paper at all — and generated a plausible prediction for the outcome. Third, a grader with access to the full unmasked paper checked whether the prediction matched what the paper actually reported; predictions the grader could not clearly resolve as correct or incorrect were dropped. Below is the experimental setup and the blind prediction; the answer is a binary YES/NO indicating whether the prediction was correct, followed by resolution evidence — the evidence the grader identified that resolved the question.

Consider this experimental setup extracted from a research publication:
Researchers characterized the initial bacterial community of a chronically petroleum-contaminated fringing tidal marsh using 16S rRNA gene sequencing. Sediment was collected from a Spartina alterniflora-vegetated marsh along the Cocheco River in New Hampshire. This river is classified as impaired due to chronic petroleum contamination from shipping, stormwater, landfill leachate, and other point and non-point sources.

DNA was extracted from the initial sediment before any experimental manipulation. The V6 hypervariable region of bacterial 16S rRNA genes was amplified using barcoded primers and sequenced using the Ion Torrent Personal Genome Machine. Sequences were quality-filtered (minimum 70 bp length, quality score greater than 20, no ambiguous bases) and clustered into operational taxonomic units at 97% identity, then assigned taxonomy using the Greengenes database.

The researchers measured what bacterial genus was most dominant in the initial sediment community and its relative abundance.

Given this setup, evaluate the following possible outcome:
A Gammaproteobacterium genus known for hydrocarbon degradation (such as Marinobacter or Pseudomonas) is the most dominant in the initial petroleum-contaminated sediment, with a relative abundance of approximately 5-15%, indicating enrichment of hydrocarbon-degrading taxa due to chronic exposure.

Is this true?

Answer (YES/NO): NO